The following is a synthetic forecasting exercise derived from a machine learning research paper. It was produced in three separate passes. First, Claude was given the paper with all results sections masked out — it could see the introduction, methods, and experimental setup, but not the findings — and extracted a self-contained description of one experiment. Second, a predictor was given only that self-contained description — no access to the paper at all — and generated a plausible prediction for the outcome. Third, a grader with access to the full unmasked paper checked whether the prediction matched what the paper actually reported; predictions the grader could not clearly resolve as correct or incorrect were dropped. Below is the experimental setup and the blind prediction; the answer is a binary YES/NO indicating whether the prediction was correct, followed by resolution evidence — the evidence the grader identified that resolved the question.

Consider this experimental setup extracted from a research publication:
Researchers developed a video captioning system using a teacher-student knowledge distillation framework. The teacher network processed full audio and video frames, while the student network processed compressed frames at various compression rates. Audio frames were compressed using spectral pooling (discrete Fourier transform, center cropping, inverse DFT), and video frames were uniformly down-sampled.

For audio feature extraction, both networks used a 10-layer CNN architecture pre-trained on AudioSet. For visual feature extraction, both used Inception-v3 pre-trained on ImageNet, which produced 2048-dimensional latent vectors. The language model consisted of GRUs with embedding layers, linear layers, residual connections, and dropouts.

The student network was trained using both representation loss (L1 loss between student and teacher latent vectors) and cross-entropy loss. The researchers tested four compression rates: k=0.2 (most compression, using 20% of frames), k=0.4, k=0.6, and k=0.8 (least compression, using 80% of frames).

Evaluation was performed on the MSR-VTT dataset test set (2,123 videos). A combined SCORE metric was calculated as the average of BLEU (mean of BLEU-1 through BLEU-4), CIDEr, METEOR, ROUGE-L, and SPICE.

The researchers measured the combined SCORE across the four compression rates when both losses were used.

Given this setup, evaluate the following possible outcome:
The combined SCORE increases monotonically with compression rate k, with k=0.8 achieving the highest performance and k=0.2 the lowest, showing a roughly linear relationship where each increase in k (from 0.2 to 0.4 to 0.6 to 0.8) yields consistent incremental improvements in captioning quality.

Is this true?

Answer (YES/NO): NO